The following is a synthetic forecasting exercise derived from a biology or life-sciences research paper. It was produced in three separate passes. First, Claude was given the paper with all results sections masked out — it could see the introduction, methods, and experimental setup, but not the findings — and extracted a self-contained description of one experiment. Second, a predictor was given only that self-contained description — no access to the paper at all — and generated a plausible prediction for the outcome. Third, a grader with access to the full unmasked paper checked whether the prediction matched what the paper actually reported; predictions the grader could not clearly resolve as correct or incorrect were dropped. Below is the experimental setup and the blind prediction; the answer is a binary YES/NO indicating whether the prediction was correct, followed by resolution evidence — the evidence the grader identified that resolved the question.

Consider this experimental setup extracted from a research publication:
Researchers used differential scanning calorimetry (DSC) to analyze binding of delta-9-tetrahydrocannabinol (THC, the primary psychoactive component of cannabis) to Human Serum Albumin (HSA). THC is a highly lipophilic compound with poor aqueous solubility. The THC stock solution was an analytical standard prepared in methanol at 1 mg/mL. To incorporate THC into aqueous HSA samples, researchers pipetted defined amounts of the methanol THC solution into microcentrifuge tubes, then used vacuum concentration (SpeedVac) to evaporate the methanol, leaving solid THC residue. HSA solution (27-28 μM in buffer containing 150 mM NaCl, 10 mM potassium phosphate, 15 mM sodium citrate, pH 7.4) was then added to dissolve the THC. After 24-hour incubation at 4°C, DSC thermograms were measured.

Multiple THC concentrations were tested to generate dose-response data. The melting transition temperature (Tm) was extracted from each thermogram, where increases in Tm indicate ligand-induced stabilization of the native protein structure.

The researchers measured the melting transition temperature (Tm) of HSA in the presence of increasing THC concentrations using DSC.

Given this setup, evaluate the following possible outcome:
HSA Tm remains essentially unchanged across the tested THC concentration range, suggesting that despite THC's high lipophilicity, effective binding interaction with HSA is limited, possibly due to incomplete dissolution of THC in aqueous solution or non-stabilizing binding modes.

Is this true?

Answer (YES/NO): NO